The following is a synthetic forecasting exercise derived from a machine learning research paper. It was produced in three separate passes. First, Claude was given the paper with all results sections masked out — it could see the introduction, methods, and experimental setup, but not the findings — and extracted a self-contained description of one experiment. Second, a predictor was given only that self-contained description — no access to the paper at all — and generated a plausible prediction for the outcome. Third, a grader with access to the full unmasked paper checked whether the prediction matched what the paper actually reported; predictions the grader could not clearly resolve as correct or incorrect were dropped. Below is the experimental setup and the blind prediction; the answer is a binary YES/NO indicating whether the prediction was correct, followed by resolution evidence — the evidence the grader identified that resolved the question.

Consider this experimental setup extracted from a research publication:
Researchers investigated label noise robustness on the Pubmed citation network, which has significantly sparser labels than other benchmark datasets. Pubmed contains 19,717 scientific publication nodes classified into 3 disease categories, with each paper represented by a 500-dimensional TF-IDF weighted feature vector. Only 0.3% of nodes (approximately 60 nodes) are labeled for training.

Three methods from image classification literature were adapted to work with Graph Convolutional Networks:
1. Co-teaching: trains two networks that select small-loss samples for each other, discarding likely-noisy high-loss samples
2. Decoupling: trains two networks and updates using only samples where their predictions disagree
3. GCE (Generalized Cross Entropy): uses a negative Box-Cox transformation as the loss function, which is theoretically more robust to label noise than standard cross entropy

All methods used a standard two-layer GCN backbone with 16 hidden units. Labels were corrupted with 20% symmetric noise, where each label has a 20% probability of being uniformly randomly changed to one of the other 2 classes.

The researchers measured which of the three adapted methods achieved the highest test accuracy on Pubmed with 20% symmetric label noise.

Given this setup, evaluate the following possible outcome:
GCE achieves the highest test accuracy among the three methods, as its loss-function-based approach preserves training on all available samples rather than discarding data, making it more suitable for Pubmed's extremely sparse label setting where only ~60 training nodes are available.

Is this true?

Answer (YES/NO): YES